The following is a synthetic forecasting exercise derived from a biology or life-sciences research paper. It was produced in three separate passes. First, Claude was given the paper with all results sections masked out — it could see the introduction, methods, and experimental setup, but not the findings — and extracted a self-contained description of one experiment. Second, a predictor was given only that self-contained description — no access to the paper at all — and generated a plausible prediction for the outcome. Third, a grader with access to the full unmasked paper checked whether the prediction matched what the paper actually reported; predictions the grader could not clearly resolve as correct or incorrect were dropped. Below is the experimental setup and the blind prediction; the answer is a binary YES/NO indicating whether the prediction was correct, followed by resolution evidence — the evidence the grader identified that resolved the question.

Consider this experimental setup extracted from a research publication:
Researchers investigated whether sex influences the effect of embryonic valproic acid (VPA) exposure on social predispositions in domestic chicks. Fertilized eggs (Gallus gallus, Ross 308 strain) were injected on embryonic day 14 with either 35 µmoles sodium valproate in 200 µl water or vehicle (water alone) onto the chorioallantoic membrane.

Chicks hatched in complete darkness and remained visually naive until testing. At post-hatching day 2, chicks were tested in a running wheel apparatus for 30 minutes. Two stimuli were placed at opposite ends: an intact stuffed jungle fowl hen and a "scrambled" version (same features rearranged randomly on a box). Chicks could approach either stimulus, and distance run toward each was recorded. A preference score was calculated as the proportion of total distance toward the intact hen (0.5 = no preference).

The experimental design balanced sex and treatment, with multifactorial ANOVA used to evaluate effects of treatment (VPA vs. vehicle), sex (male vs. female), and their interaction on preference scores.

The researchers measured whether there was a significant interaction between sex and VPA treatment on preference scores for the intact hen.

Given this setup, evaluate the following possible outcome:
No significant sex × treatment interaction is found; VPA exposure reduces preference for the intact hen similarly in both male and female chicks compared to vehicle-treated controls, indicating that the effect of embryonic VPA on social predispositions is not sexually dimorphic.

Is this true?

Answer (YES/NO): YES